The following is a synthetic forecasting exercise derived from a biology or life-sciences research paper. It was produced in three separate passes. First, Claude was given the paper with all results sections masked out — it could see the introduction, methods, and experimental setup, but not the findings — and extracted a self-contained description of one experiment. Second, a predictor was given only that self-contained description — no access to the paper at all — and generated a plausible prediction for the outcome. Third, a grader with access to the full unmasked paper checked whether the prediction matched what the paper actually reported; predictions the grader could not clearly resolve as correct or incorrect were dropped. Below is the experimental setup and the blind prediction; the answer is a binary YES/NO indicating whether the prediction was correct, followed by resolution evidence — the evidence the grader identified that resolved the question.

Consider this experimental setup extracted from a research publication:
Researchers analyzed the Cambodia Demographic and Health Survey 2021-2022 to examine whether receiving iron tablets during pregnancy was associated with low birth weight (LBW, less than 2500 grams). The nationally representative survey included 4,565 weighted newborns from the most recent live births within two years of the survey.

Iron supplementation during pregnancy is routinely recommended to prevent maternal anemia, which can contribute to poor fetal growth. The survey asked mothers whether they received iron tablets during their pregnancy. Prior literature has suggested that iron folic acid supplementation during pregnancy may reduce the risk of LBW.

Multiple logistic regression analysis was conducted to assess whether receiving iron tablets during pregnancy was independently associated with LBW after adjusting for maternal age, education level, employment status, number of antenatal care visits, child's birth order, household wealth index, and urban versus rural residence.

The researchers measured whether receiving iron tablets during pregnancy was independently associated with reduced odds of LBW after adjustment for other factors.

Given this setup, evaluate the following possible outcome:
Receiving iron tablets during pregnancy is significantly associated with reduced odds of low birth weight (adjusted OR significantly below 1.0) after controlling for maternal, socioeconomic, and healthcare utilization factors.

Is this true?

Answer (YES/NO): NO